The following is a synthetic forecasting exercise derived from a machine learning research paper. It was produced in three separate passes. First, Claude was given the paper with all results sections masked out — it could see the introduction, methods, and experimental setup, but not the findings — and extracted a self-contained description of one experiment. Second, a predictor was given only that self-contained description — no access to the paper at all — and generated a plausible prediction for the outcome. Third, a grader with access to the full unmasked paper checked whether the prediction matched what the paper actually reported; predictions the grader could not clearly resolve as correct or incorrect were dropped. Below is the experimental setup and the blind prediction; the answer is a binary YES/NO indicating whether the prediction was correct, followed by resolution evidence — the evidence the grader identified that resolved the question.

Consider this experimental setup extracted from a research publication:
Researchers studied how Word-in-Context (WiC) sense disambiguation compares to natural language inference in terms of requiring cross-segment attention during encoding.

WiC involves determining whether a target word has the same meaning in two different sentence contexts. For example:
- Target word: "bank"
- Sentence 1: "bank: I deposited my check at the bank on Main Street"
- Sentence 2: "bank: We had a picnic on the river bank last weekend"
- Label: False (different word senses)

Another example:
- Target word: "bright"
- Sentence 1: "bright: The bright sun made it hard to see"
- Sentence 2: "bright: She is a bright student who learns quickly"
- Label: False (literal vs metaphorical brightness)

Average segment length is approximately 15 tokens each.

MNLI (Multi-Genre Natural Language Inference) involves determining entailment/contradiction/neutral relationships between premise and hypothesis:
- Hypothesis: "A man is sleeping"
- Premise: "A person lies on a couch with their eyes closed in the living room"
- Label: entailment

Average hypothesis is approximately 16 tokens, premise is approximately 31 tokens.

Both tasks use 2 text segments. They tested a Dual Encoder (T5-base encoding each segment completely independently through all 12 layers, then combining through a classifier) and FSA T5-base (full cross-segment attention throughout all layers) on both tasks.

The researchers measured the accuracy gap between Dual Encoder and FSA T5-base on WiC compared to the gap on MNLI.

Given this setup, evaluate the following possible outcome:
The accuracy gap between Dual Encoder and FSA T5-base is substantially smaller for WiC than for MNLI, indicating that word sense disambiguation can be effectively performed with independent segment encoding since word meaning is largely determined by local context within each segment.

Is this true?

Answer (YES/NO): NO